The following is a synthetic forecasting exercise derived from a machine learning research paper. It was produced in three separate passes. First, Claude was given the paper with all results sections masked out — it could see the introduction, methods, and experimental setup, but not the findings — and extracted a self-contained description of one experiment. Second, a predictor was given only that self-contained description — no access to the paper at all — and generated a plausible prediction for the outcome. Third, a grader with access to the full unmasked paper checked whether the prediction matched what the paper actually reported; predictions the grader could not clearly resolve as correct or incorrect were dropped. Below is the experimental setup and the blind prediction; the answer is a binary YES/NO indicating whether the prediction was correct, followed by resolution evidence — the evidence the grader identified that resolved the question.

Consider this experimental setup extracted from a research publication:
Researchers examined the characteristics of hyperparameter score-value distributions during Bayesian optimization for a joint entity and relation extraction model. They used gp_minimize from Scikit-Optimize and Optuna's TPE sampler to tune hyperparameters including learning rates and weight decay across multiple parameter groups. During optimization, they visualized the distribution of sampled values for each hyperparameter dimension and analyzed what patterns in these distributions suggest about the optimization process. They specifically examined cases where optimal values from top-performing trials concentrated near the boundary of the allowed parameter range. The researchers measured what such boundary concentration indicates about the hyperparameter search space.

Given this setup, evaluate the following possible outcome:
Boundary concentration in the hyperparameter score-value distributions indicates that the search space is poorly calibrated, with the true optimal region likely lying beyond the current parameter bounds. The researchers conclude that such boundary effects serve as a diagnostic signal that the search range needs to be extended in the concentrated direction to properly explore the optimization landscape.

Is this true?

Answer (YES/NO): YES